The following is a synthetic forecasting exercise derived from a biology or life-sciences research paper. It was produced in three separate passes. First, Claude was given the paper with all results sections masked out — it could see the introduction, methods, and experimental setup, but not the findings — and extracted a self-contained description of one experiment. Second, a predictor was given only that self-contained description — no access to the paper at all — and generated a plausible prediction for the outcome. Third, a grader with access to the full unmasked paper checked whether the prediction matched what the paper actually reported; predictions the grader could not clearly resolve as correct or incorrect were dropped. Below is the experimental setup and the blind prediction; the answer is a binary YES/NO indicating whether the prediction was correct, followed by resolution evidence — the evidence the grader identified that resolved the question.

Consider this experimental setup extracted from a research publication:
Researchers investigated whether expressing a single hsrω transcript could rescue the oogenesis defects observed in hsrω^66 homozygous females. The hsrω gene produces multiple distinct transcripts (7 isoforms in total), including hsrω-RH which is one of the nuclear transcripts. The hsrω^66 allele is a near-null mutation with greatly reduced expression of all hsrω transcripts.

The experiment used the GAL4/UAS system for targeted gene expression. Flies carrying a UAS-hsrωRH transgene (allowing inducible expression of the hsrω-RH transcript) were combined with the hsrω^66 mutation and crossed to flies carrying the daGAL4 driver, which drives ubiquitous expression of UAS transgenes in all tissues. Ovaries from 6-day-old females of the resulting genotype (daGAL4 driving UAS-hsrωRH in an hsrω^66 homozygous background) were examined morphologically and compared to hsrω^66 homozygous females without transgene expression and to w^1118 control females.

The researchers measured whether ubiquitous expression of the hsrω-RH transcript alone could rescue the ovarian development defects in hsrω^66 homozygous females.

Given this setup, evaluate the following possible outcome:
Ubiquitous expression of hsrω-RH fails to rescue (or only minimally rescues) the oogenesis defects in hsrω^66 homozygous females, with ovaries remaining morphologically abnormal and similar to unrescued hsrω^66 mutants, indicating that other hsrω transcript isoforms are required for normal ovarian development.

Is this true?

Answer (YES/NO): NO